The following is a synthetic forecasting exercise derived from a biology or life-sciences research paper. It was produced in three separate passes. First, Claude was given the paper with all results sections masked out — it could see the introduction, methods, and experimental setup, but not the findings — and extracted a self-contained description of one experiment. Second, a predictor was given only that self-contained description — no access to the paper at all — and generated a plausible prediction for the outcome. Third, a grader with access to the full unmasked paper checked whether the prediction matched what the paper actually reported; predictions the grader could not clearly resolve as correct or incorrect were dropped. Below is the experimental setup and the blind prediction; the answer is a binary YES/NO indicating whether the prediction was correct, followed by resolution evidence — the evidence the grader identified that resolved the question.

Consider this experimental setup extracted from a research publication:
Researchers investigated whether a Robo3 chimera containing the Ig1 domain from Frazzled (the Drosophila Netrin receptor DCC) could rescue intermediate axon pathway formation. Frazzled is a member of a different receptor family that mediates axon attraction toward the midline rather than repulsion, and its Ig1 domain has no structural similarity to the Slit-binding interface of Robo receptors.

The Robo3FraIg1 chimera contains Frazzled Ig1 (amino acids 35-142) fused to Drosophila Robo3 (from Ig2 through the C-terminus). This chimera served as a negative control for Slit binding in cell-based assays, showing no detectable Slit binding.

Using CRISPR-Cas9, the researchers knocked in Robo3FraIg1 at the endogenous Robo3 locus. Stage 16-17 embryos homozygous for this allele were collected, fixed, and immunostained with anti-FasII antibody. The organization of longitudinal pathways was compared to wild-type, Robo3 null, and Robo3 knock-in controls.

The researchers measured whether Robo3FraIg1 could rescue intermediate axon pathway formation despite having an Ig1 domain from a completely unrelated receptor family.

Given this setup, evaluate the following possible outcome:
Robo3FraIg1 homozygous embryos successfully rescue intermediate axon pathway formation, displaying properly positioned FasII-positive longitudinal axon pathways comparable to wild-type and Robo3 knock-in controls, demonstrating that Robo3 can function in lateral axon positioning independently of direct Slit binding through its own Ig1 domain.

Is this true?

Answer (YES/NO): NO